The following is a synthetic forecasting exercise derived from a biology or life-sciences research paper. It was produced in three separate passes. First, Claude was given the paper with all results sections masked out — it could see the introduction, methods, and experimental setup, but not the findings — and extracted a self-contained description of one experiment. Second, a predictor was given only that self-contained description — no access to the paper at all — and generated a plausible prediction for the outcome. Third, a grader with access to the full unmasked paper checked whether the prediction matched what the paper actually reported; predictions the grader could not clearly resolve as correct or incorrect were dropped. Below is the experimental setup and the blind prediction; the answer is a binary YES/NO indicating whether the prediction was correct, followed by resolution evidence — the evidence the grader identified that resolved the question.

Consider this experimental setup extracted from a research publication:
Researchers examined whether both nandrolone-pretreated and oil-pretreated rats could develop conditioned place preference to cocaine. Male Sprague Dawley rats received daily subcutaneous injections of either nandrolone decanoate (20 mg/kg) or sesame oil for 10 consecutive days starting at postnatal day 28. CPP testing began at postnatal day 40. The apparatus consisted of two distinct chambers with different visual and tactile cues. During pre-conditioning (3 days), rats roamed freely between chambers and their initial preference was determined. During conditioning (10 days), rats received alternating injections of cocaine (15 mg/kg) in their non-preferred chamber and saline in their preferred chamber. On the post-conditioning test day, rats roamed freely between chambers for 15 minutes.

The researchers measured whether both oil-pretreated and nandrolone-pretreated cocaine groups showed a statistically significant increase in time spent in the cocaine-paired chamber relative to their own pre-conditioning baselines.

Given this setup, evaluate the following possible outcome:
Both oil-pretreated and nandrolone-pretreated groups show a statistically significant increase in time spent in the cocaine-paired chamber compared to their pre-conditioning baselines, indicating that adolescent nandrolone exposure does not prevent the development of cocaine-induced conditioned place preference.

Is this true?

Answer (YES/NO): YES